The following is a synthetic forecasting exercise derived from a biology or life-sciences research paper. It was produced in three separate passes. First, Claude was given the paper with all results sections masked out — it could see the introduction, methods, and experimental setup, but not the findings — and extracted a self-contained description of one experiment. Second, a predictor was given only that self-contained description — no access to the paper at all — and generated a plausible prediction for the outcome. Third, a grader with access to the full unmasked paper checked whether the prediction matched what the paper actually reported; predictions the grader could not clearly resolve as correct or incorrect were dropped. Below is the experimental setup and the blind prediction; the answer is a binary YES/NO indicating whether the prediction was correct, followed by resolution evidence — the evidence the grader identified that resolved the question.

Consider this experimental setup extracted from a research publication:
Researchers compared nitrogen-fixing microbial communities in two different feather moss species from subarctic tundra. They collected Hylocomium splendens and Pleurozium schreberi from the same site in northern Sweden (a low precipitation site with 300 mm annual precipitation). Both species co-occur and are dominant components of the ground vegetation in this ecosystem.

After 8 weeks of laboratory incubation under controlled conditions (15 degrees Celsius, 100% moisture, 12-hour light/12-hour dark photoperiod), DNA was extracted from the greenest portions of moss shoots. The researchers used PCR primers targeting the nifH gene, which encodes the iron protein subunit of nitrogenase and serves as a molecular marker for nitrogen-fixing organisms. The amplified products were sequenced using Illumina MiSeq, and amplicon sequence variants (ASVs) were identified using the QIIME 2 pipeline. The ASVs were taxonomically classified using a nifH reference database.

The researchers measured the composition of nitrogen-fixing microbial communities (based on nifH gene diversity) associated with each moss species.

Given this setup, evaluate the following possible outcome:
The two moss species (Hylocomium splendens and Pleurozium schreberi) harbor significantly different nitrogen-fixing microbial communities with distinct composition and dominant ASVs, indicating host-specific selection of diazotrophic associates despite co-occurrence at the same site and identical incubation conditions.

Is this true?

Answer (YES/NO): YES